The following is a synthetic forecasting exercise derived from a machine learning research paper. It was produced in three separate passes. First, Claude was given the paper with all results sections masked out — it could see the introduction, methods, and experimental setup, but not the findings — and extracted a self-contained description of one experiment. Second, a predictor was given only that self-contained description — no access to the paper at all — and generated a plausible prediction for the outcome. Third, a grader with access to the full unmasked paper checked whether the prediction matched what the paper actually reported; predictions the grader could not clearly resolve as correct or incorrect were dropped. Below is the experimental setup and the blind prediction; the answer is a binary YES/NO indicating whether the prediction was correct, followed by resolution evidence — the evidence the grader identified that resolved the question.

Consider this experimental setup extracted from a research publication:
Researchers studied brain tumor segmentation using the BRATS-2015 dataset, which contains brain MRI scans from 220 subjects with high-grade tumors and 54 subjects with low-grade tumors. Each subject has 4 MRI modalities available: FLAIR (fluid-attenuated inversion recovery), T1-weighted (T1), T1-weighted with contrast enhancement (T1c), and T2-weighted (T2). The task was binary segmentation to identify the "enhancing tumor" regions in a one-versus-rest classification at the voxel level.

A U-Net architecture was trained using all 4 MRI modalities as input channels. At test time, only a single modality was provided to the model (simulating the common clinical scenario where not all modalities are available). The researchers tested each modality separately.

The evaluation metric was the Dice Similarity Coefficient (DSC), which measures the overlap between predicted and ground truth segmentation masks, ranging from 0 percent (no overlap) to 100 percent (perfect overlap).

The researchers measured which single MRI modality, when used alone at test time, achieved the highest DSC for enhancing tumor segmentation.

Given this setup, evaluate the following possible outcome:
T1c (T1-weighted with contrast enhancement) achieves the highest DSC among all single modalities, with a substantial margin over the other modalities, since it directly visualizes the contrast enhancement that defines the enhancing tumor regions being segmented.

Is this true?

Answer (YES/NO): YES